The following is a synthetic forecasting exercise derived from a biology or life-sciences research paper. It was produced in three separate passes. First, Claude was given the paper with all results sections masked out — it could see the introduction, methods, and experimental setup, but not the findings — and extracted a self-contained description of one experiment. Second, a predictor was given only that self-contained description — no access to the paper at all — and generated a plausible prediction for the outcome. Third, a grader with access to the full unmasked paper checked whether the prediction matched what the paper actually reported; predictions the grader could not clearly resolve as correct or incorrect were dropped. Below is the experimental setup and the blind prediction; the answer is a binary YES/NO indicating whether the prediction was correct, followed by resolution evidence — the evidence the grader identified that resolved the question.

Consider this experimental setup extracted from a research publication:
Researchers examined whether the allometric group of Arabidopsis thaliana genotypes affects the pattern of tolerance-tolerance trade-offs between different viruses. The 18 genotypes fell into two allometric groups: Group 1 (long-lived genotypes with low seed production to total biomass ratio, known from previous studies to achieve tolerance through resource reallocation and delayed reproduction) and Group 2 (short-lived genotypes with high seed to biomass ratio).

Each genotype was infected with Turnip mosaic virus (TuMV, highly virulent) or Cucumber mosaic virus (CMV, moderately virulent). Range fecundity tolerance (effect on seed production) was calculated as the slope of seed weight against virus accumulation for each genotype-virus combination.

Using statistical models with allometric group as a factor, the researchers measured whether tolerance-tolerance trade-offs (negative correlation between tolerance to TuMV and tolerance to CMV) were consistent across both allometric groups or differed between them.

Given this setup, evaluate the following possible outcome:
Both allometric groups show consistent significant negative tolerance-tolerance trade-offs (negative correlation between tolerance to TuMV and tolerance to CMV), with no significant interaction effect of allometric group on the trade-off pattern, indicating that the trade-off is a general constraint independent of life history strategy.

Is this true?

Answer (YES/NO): NO